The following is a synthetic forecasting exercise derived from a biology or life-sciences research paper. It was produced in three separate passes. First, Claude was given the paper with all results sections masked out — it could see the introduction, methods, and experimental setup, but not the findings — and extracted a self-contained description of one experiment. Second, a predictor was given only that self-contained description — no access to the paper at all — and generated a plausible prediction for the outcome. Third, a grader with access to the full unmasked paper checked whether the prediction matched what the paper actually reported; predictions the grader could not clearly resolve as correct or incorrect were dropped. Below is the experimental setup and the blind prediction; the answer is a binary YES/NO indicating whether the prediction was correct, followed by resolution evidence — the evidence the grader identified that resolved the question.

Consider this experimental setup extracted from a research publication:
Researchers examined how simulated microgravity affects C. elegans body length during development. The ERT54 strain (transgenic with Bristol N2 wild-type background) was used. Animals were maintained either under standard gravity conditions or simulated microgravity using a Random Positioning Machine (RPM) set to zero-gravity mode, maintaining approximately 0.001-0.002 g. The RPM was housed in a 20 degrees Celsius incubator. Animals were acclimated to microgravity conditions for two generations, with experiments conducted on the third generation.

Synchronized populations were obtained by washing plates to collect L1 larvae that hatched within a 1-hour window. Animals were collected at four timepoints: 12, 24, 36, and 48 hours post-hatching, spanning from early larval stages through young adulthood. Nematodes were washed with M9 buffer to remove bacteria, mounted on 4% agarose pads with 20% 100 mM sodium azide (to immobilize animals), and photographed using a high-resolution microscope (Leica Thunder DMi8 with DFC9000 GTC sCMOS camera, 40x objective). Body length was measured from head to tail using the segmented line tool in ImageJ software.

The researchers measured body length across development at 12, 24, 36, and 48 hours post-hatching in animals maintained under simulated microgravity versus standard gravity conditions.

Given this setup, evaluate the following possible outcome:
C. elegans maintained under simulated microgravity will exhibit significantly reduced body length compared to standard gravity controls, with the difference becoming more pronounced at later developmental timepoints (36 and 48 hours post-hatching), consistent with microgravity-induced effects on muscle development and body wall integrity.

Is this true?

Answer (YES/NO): NO